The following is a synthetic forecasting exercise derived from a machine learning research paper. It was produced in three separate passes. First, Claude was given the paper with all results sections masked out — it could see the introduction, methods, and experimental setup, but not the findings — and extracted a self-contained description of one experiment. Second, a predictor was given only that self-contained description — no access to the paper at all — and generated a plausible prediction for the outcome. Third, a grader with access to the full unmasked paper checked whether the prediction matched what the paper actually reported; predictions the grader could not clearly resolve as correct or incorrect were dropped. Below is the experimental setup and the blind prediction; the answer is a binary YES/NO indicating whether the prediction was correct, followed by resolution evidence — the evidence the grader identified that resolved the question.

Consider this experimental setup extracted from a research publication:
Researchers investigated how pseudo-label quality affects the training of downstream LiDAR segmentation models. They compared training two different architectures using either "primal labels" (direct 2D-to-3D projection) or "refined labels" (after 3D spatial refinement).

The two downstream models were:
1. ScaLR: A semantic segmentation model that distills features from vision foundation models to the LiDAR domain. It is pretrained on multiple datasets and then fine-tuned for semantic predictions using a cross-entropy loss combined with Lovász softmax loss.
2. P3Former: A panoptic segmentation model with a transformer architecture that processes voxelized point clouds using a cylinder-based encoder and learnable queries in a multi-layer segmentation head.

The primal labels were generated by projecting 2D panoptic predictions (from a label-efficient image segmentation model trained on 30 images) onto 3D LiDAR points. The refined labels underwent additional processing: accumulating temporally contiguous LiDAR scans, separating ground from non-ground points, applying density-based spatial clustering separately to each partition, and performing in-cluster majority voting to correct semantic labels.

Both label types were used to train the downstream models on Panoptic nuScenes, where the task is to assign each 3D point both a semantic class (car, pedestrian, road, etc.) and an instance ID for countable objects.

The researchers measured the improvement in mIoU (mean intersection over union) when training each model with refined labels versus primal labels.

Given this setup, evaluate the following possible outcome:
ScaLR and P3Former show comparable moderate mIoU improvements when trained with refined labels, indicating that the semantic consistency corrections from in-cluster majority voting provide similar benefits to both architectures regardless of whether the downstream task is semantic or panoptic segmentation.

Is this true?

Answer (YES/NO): NO